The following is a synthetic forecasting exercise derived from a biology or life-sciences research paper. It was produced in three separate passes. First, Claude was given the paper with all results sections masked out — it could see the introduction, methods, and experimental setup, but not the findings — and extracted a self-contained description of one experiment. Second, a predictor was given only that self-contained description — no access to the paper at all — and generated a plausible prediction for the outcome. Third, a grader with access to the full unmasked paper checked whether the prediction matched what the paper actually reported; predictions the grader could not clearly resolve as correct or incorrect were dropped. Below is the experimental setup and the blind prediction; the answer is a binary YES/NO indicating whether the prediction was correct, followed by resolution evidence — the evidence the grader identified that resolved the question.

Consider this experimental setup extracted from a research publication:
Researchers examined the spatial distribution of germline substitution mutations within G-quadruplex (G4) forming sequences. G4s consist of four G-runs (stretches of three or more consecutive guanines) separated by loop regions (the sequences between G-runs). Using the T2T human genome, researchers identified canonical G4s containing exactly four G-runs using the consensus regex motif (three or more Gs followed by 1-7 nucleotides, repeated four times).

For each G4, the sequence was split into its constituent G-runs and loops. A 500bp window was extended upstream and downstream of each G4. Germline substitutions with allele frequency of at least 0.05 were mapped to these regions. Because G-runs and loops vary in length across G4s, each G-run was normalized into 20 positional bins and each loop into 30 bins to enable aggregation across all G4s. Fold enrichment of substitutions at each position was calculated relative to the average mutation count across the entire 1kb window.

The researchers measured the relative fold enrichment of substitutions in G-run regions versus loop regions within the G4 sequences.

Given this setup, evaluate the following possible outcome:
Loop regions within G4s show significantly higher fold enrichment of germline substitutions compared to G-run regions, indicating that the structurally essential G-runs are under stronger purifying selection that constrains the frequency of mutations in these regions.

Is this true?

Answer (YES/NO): YES